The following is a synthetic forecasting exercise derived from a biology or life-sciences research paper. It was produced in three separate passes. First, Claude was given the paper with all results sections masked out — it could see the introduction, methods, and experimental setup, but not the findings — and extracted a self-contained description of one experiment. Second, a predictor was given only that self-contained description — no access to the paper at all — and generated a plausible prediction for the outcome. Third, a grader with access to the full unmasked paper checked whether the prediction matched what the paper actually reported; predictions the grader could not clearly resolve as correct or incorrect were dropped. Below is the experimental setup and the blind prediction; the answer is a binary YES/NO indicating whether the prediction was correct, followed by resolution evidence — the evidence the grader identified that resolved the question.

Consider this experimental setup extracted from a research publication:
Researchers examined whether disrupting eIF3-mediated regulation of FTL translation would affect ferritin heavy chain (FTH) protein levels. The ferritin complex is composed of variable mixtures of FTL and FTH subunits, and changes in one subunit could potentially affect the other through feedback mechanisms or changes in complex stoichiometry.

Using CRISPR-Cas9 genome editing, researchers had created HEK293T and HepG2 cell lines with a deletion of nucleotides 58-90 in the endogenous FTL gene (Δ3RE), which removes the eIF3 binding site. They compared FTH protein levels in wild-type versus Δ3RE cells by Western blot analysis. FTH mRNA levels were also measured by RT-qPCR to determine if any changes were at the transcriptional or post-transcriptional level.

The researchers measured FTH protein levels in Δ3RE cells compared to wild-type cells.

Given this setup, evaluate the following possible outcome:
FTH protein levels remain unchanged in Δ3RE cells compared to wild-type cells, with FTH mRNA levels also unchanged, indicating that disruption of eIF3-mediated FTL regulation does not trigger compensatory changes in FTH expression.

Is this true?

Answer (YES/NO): NO